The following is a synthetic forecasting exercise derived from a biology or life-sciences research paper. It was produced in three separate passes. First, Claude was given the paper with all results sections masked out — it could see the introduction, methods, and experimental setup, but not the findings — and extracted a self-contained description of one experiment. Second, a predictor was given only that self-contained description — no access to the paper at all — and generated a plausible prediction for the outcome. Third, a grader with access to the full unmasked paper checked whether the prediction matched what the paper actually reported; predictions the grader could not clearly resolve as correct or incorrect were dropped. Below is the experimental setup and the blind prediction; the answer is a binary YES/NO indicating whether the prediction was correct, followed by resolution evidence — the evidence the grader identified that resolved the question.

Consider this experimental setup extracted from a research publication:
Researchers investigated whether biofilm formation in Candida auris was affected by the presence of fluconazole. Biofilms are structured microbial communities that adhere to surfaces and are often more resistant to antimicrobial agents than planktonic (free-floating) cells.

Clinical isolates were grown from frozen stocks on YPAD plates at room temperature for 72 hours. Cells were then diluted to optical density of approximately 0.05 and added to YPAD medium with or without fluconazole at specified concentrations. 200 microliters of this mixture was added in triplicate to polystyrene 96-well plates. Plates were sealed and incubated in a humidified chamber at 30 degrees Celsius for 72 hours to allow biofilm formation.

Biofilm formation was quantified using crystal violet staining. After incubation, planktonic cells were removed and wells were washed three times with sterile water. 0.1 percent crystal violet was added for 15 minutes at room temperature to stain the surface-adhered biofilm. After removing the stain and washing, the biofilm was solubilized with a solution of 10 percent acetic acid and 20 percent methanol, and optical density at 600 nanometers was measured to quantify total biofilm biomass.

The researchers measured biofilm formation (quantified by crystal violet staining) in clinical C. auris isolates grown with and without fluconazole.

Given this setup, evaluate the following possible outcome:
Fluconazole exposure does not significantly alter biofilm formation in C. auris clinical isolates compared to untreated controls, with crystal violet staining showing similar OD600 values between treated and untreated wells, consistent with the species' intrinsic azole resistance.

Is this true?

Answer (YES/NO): YES